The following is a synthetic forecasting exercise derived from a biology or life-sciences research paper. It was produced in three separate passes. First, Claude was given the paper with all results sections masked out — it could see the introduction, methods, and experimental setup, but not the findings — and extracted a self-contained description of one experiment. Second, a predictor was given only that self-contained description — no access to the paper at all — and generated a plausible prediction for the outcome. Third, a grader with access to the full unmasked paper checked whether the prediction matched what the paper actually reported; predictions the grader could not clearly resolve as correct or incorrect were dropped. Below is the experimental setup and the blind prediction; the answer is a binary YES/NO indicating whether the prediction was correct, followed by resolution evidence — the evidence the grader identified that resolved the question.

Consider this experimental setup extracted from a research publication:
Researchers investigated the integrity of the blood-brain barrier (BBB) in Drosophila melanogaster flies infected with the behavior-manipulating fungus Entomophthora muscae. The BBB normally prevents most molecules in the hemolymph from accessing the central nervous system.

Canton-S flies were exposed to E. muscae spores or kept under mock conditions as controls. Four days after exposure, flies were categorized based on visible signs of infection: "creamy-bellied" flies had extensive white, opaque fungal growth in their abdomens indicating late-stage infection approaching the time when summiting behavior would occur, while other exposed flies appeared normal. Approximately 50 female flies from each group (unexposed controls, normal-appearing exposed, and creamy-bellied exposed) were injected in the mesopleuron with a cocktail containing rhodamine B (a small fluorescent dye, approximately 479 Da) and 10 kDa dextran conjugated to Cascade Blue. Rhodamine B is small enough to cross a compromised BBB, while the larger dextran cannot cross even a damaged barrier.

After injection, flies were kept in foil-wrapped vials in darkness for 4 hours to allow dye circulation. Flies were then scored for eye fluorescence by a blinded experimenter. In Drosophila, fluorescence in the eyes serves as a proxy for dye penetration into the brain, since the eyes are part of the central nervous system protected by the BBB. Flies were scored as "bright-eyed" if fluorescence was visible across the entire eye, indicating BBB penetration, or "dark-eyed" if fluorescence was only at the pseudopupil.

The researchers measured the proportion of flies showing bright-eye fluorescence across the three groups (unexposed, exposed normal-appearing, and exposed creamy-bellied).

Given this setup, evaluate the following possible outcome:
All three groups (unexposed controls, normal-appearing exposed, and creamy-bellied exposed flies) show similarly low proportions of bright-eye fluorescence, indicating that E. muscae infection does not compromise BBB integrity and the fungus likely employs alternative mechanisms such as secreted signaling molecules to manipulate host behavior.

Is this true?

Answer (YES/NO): NO